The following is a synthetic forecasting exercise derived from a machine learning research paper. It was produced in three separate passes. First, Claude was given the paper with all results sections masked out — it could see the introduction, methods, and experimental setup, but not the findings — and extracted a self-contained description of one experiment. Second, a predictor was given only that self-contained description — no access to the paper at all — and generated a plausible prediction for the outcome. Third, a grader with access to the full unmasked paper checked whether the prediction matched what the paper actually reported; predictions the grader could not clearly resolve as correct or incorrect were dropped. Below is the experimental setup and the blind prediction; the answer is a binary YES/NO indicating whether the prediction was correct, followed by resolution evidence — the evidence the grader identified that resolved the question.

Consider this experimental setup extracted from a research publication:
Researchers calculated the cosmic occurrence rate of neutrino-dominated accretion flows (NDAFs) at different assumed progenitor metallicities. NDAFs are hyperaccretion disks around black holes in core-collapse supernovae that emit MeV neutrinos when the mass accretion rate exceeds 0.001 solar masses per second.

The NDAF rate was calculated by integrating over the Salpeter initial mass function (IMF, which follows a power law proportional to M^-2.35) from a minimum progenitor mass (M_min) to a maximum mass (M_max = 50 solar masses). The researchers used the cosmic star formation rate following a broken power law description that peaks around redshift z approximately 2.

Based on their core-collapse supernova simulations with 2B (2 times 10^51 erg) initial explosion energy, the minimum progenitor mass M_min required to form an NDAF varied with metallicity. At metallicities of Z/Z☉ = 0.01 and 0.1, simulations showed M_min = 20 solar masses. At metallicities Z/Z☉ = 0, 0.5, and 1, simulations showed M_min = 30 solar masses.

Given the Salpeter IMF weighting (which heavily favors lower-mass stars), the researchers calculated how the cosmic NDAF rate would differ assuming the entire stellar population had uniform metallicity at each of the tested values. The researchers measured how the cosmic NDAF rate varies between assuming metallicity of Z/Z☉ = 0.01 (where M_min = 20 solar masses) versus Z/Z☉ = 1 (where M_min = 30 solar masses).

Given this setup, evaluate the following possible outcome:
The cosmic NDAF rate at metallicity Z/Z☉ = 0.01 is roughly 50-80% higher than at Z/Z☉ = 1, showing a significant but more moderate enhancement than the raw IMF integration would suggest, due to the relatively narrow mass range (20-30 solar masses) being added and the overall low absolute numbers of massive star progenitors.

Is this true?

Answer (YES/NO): NO